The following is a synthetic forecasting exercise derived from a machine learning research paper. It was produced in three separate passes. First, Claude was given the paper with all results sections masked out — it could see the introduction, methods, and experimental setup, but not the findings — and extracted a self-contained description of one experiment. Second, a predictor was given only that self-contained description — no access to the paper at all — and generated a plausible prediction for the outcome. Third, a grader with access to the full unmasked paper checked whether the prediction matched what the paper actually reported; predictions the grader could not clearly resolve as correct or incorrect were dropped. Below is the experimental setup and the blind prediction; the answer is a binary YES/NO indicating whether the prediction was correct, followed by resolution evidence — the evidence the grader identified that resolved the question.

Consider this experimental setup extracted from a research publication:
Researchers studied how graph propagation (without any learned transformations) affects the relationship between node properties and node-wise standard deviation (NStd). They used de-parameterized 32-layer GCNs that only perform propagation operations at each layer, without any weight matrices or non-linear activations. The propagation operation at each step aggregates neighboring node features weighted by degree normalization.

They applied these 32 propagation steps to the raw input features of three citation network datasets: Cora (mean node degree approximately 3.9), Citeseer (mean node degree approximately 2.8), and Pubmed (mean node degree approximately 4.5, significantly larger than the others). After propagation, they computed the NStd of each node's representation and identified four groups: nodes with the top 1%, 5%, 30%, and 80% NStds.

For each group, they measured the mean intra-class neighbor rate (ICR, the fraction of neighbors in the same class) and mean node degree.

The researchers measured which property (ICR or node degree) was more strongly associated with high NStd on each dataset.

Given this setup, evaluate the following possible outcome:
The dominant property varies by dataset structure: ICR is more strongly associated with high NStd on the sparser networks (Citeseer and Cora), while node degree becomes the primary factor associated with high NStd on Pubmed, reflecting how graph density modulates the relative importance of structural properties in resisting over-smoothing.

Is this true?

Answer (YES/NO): YES